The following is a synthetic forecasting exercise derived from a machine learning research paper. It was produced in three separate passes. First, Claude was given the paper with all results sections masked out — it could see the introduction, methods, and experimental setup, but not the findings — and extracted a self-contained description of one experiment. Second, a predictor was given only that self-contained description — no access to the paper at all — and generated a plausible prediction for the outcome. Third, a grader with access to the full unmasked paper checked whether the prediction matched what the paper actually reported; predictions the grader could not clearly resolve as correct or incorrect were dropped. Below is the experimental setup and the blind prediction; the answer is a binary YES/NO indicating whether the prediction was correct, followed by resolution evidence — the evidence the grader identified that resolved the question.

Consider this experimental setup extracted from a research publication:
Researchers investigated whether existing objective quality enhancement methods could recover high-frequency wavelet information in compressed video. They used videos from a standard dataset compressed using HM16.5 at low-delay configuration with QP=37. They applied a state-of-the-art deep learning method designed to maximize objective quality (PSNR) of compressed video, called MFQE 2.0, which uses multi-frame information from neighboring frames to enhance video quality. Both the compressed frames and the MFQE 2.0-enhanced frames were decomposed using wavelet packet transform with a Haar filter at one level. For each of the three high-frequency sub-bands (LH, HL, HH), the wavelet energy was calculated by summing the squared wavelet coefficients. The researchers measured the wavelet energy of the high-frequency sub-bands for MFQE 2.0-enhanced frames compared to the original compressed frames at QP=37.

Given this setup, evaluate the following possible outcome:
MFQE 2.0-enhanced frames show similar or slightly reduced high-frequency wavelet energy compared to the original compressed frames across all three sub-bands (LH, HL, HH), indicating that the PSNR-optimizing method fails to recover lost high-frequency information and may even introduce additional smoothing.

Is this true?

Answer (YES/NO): YES